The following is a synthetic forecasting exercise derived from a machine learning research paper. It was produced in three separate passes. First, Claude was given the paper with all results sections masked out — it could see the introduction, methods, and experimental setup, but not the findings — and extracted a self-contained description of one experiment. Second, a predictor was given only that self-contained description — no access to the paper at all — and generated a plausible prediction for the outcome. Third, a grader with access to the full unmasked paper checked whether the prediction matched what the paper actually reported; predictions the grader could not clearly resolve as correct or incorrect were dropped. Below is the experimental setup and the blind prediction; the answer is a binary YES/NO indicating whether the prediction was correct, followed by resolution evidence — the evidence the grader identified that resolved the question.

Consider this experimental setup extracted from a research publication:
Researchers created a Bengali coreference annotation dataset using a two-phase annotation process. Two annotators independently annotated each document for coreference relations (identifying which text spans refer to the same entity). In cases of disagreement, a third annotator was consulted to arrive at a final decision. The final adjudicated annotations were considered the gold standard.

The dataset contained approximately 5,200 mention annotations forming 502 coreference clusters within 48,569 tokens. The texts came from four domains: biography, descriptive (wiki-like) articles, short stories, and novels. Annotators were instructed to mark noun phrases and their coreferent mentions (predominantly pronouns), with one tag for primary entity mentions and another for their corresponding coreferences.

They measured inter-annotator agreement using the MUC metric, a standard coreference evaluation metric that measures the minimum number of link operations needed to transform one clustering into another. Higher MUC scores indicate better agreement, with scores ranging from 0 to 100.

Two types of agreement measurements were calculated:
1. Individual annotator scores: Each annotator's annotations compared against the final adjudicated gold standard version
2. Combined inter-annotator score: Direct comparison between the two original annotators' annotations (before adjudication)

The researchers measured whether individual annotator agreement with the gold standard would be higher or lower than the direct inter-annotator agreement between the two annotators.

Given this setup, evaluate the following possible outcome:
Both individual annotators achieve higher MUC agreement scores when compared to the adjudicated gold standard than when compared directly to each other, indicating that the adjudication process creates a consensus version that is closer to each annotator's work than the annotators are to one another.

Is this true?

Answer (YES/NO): YES